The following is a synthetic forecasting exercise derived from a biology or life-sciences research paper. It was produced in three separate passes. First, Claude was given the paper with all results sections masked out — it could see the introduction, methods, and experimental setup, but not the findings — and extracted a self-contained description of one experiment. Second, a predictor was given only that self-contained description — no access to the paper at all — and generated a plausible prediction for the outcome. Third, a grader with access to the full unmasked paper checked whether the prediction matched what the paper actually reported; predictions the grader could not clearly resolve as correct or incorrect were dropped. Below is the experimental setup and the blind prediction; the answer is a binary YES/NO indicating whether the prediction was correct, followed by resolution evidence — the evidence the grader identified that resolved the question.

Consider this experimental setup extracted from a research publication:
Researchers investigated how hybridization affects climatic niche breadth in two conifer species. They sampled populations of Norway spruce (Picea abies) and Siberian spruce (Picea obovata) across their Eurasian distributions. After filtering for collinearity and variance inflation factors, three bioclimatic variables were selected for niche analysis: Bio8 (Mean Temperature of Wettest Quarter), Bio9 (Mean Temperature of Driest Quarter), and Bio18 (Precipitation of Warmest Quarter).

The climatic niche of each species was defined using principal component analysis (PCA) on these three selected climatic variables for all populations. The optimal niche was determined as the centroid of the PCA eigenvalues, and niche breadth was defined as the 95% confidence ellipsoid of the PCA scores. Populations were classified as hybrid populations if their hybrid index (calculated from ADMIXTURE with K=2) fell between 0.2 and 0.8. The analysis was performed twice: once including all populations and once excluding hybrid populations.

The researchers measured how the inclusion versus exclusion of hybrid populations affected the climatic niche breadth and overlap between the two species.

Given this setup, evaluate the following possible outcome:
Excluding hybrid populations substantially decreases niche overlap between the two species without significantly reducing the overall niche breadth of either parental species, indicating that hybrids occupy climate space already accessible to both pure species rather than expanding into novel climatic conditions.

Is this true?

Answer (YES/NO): NO